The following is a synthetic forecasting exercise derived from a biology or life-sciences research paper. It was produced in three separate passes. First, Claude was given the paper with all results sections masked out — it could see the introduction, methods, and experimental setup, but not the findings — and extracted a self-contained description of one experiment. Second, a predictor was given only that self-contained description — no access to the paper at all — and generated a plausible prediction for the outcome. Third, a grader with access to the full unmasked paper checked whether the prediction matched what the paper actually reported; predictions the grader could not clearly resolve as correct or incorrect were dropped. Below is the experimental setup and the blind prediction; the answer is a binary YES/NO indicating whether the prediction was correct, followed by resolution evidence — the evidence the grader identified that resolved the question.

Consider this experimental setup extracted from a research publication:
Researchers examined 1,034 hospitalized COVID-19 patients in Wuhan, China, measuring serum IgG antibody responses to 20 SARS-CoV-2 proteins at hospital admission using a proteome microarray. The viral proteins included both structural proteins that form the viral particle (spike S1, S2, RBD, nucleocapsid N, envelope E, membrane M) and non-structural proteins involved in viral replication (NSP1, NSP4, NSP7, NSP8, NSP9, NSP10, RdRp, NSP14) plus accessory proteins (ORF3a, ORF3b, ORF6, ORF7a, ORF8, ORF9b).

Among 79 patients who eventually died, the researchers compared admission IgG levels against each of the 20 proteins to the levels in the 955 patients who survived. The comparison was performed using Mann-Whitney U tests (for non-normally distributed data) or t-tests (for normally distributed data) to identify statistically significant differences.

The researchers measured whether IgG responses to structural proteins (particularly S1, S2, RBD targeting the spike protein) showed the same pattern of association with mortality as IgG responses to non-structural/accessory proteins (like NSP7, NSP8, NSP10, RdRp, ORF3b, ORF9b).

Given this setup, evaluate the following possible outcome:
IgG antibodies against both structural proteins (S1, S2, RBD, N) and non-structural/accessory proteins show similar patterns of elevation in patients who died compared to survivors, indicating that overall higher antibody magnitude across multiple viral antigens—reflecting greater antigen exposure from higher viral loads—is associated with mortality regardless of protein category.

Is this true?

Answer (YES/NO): NO